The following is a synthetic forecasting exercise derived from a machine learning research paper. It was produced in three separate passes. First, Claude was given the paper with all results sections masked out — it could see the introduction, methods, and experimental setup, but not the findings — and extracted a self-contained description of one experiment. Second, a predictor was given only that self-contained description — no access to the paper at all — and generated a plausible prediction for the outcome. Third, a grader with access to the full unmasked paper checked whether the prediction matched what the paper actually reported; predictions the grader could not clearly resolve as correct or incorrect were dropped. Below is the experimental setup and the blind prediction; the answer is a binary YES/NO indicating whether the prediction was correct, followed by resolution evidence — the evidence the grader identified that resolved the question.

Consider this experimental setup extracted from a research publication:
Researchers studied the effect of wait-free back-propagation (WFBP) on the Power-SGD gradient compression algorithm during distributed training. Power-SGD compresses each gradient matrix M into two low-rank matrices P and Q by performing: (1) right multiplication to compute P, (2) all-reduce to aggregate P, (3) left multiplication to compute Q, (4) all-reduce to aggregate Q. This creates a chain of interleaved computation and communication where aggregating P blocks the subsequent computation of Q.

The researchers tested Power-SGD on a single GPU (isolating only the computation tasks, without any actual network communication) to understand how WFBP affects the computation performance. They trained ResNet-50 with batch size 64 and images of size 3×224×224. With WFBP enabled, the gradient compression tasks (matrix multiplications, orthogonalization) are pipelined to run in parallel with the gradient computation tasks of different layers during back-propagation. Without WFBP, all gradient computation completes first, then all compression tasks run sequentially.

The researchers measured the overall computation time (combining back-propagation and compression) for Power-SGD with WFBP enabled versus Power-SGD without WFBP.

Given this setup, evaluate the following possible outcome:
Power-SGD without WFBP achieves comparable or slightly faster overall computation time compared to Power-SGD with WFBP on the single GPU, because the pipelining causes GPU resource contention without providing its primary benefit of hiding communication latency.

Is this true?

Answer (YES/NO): YES